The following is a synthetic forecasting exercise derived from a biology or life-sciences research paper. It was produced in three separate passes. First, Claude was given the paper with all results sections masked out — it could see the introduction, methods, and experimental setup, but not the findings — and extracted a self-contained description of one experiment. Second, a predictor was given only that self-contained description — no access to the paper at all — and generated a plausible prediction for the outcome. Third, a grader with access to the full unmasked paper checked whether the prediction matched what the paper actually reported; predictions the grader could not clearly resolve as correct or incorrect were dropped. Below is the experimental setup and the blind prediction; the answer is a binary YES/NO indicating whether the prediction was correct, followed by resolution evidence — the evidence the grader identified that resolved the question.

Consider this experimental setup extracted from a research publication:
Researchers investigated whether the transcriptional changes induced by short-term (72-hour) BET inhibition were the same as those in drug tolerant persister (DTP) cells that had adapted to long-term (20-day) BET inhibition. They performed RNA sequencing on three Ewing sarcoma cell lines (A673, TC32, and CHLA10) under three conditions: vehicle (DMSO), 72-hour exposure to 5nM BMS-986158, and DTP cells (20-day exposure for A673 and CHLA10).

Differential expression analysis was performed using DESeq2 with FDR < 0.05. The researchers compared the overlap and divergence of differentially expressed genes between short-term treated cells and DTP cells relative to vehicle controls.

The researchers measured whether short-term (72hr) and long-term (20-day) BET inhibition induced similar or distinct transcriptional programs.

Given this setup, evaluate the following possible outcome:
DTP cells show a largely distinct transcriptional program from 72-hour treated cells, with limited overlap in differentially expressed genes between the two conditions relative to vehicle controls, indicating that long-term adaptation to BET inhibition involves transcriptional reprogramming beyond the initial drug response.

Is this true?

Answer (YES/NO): YES